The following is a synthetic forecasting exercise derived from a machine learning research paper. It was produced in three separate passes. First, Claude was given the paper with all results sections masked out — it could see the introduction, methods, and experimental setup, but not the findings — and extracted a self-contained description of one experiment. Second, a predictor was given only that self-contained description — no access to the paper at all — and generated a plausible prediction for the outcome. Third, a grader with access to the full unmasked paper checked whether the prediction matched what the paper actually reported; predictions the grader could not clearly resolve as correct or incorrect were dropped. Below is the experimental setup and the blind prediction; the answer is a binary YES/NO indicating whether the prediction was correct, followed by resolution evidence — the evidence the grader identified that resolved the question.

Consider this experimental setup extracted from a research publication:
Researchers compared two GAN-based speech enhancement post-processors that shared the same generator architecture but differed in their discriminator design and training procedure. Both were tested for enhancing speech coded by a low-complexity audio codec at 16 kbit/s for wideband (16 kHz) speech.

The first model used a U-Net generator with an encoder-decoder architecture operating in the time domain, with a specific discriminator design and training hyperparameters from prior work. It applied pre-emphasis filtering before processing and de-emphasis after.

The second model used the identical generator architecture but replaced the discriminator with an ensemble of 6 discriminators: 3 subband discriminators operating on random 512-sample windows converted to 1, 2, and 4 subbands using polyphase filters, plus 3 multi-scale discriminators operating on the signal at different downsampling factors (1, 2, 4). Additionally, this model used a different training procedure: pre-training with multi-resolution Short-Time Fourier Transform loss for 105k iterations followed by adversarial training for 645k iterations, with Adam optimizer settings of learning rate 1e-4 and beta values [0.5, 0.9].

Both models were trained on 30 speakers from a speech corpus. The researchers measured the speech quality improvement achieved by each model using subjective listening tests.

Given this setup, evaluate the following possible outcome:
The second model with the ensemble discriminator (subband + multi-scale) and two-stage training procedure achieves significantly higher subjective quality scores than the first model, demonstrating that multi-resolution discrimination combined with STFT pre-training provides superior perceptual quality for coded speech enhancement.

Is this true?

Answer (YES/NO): YES